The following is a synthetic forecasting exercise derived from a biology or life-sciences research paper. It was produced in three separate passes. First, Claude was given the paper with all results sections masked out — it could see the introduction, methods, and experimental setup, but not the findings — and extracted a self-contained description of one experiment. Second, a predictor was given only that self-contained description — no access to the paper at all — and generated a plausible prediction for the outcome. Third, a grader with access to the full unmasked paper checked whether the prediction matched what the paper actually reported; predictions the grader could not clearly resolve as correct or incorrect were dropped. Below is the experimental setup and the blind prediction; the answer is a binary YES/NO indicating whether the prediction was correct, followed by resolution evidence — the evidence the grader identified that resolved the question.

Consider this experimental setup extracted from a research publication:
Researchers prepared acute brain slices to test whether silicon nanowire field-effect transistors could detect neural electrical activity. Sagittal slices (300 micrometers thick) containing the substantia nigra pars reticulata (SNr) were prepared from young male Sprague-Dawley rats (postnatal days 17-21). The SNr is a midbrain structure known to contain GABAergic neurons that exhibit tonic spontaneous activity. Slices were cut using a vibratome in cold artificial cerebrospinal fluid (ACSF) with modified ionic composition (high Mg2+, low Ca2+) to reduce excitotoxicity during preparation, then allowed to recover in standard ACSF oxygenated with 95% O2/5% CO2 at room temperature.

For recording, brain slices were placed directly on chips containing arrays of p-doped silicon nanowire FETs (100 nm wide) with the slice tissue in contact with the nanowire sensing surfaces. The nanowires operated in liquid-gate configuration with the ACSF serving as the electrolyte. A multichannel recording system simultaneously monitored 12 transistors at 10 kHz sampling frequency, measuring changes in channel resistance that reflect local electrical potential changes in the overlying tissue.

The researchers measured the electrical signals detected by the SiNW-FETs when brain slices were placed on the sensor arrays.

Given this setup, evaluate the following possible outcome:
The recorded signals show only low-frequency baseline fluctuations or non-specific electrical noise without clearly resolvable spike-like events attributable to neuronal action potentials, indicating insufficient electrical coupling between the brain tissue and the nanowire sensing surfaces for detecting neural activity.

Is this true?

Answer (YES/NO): NO